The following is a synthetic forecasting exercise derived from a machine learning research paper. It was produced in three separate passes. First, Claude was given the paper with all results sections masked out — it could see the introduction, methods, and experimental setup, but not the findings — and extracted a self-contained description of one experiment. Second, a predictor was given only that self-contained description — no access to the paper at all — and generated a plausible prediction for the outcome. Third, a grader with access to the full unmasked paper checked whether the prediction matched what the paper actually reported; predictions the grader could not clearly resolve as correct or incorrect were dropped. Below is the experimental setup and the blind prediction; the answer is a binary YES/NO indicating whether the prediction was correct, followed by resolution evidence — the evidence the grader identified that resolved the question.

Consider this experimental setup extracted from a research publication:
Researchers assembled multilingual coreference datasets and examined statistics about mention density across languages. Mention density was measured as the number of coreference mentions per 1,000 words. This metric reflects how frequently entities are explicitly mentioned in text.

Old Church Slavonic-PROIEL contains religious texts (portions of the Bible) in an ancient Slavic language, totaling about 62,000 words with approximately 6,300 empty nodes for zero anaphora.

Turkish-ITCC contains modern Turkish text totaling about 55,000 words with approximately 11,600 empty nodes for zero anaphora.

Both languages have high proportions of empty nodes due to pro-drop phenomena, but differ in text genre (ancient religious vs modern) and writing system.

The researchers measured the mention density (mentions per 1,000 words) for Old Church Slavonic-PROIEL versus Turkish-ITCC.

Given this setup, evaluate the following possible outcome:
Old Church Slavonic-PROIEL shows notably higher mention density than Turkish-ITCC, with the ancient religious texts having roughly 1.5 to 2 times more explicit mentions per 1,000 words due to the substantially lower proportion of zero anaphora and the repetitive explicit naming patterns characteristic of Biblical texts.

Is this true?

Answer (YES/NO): NO